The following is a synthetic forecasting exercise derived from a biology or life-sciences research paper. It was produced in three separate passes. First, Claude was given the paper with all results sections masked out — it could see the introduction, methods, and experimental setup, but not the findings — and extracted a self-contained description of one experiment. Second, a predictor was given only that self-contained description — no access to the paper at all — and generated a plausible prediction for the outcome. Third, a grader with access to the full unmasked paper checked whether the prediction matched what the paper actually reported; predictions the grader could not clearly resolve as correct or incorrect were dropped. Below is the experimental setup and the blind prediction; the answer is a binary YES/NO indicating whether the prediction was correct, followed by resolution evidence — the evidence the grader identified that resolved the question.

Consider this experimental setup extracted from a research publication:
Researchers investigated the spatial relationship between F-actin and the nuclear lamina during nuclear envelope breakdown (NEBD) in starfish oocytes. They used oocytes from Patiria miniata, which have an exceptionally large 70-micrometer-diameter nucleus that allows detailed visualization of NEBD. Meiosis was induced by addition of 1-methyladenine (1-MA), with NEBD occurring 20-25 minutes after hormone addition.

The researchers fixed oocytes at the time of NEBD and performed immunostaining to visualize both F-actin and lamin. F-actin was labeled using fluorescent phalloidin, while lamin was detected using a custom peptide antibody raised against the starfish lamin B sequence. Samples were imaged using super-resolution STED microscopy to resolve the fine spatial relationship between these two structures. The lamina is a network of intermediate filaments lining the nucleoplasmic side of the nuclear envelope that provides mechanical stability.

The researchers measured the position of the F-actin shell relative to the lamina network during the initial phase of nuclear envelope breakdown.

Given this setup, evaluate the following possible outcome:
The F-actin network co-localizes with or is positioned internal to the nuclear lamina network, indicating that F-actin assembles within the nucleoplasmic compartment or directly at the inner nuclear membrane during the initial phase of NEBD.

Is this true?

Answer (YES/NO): YES